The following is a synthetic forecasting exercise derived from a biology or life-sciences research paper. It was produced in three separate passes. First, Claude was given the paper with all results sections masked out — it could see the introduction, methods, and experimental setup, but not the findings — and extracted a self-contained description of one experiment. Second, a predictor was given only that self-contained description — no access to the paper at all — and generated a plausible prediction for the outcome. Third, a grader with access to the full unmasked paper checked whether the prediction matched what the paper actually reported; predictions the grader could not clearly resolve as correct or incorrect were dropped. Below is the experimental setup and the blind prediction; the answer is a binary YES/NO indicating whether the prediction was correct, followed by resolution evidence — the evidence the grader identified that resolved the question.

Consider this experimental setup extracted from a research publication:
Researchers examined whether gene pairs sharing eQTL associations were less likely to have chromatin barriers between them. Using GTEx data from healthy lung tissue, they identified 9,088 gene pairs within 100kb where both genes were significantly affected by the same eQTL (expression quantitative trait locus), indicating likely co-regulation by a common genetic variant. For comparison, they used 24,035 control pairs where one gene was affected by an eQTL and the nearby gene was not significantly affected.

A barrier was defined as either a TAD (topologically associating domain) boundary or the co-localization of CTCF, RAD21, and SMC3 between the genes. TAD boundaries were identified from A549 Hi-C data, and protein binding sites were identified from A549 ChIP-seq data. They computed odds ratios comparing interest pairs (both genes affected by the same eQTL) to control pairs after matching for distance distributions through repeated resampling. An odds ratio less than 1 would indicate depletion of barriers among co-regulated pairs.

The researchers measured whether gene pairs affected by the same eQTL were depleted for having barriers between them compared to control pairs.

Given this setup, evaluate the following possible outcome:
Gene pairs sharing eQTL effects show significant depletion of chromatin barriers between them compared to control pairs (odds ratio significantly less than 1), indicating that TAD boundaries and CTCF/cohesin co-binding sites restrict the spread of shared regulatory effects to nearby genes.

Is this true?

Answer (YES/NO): YES